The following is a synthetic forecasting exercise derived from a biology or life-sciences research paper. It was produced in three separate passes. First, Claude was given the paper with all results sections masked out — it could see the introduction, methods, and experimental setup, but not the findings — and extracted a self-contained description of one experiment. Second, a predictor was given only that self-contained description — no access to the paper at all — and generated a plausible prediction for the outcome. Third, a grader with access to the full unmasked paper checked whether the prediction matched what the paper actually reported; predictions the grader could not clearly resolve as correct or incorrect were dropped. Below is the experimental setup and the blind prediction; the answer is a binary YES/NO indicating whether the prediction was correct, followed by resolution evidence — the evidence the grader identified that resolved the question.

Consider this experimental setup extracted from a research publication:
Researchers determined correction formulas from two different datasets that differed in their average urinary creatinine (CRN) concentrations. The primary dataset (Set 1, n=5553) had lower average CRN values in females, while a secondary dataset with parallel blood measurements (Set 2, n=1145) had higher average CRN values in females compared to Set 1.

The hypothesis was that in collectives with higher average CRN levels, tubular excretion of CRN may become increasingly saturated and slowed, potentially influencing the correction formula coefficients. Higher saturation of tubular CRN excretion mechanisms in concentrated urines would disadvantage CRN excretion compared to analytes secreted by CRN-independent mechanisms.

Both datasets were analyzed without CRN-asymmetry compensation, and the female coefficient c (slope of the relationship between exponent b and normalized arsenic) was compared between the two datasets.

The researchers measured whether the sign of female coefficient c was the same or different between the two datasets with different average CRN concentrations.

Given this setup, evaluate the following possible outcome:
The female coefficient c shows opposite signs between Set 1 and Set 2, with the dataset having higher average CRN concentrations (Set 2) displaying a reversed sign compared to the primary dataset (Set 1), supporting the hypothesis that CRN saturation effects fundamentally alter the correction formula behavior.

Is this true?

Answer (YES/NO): YES